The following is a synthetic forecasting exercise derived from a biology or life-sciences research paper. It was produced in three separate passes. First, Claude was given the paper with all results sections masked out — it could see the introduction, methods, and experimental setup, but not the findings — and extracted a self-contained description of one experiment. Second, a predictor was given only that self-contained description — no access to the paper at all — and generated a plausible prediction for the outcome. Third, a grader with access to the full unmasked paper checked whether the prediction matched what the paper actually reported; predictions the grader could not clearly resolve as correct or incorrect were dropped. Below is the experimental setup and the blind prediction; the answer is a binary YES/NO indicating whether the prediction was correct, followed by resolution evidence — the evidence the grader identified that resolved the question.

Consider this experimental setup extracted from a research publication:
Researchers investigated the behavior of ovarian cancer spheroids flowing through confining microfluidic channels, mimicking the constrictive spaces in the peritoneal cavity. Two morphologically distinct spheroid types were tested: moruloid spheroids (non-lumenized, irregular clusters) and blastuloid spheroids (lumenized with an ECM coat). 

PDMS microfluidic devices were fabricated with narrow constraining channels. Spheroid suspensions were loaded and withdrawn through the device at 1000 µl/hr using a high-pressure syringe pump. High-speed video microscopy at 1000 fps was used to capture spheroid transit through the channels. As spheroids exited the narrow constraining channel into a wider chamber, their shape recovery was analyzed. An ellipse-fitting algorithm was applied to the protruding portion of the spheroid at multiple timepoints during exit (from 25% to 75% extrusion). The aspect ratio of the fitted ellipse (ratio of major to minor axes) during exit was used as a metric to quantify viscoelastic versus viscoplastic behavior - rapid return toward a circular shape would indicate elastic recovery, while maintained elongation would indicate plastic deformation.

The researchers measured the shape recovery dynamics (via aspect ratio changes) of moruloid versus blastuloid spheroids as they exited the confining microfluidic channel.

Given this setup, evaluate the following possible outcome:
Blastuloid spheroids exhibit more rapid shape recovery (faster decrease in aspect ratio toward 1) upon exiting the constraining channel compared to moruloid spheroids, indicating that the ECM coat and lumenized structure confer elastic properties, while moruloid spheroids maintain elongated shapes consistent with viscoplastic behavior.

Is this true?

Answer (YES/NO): YES